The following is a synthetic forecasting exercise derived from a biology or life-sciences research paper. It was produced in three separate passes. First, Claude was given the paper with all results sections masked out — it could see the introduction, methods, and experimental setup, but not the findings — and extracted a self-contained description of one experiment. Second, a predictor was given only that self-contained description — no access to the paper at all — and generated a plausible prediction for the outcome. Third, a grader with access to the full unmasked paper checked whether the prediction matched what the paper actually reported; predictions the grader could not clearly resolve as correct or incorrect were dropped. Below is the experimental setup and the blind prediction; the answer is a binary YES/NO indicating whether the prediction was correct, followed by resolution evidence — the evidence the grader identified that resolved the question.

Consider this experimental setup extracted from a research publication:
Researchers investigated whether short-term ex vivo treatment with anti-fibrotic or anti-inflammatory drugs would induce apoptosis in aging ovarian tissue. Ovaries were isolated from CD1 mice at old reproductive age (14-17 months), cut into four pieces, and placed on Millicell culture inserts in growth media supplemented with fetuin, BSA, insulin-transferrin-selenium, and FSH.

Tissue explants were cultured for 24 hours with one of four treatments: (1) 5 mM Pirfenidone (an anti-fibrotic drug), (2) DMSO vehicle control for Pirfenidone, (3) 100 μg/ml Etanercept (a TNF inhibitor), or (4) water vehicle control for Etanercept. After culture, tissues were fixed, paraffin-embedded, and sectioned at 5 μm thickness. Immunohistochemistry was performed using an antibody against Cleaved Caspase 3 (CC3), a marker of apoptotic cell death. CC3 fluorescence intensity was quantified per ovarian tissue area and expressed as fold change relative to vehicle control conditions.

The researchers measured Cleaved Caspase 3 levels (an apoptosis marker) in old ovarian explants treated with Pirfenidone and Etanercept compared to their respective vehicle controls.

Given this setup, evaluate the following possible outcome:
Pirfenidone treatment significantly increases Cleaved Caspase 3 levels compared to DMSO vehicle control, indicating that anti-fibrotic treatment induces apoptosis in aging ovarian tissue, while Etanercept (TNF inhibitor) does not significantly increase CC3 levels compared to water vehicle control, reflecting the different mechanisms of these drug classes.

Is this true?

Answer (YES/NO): NO